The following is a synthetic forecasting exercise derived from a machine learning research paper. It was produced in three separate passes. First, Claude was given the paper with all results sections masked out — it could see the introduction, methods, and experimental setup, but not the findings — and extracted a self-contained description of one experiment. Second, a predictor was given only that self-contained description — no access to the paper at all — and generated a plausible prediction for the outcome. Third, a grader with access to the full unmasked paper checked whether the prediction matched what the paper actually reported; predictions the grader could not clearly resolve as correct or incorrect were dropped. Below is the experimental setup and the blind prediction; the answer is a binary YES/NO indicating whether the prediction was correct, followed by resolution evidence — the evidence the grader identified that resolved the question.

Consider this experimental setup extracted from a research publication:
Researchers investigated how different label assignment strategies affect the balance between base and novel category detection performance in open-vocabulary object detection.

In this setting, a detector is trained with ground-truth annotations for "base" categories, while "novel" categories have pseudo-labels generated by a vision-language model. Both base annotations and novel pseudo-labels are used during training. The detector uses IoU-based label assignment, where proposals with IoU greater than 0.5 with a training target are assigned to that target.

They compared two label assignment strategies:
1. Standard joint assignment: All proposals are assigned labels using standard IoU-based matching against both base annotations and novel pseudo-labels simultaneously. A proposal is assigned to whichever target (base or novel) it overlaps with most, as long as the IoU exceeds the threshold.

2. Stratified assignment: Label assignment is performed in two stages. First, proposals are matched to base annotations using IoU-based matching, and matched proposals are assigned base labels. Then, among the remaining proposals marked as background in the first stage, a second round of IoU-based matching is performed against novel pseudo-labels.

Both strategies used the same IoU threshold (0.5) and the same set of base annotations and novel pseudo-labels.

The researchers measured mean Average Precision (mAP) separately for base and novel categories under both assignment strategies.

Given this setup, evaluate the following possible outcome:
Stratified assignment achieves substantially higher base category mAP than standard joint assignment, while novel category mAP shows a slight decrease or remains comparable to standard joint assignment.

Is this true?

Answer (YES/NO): NO